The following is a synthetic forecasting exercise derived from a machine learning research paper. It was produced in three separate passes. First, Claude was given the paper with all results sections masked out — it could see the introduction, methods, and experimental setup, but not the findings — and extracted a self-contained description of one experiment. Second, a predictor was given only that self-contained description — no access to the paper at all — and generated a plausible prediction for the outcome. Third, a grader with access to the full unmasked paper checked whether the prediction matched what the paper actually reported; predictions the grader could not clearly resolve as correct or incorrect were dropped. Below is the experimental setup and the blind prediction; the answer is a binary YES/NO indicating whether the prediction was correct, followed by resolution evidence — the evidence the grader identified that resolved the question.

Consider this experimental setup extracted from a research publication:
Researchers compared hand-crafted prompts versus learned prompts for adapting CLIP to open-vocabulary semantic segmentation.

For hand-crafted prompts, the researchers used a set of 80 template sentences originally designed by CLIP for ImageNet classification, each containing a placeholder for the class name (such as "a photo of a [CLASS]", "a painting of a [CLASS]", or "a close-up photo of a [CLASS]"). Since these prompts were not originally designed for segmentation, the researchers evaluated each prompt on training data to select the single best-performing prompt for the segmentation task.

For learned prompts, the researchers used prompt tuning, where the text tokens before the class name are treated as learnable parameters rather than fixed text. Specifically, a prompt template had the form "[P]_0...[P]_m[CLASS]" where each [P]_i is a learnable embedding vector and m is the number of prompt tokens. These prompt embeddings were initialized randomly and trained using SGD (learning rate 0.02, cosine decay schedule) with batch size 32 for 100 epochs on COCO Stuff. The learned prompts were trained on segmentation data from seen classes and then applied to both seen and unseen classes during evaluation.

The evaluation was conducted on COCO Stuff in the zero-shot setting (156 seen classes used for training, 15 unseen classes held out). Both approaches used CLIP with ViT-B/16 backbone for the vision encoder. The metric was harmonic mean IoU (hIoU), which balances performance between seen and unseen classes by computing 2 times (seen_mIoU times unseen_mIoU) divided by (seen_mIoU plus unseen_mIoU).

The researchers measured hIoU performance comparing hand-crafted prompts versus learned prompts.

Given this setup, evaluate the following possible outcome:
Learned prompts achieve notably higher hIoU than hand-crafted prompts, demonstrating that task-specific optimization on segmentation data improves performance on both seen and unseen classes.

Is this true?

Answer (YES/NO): YES